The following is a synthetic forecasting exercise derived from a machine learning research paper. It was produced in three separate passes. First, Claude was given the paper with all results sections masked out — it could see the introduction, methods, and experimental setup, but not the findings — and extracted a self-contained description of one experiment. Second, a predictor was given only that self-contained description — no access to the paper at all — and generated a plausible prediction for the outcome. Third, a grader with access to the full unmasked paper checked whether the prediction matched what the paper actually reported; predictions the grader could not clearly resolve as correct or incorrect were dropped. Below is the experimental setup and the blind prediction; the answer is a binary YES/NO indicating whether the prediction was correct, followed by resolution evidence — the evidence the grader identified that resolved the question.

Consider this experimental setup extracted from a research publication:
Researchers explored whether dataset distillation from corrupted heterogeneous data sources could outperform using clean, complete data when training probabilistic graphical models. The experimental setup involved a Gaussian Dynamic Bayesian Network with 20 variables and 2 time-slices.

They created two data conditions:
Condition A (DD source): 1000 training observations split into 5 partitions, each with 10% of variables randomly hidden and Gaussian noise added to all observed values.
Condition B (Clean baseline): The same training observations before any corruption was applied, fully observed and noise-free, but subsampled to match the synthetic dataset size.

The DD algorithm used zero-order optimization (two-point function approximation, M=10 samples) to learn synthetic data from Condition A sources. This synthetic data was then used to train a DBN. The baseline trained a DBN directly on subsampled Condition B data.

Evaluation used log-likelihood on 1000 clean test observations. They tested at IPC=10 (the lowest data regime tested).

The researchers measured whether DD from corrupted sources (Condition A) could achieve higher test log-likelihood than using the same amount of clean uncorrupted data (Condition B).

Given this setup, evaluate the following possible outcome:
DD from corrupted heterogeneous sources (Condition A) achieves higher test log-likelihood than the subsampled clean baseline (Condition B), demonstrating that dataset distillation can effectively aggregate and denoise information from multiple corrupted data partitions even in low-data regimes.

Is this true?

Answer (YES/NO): YES